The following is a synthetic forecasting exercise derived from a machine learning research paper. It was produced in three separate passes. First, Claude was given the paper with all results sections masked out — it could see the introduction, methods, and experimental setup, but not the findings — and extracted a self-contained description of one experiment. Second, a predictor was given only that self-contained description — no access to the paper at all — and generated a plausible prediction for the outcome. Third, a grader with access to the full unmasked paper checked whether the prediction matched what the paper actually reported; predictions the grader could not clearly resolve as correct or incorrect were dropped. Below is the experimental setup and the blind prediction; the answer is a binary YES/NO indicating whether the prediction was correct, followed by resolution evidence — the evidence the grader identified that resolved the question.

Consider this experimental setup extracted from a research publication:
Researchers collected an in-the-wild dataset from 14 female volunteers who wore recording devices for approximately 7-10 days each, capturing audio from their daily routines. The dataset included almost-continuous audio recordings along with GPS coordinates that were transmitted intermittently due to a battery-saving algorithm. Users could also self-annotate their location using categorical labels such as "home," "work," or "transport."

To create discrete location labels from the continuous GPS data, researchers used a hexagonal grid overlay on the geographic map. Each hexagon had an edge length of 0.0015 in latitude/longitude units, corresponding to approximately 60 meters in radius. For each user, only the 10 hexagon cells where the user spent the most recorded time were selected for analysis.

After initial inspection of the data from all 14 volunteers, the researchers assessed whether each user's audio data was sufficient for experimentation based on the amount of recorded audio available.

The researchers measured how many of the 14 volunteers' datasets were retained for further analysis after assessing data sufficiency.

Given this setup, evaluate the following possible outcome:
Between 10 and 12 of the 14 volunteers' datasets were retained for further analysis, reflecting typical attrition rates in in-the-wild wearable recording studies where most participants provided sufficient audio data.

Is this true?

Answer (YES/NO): NO